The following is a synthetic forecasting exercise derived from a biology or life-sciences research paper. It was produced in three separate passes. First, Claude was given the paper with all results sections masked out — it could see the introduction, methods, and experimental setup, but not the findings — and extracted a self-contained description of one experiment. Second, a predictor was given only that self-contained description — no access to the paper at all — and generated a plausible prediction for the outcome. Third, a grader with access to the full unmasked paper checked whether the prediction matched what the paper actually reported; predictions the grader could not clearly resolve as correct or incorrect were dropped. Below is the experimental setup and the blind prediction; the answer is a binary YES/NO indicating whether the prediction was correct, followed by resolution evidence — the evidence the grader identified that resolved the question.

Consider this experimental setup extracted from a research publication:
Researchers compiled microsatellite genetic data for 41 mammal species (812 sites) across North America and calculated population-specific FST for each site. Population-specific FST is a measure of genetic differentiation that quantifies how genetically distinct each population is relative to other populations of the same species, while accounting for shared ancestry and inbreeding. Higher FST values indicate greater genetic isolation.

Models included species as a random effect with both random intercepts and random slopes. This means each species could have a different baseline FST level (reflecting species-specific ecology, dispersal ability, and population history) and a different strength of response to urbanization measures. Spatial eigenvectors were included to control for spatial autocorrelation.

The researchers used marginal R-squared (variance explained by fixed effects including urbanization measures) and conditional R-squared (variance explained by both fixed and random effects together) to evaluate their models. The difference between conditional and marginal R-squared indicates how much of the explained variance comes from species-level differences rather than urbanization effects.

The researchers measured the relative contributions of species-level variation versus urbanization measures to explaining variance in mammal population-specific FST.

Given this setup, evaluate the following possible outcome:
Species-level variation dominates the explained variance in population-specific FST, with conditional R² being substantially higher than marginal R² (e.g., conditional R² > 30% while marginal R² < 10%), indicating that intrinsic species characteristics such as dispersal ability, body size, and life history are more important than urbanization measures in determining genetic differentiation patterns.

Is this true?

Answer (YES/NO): NO